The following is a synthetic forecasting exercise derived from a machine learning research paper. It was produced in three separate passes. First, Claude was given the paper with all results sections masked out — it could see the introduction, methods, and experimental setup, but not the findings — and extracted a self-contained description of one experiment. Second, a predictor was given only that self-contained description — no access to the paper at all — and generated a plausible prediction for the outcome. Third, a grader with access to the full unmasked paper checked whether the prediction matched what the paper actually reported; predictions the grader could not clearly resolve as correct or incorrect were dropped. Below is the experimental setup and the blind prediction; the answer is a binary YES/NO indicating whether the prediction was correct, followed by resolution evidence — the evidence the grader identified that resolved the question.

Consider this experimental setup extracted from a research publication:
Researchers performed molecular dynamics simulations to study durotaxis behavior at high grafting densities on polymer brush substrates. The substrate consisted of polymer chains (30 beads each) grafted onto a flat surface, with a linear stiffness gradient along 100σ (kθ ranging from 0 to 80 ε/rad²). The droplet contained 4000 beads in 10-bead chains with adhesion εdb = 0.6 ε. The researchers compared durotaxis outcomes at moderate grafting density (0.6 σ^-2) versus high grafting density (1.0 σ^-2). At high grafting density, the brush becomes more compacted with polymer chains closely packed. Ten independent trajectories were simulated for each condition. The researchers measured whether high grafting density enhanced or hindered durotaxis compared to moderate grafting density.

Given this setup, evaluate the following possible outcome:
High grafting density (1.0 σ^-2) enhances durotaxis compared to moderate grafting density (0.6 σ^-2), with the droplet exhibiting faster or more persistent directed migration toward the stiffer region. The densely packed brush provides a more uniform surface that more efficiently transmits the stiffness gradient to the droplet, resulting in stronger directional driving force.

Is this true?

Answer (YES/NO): NO